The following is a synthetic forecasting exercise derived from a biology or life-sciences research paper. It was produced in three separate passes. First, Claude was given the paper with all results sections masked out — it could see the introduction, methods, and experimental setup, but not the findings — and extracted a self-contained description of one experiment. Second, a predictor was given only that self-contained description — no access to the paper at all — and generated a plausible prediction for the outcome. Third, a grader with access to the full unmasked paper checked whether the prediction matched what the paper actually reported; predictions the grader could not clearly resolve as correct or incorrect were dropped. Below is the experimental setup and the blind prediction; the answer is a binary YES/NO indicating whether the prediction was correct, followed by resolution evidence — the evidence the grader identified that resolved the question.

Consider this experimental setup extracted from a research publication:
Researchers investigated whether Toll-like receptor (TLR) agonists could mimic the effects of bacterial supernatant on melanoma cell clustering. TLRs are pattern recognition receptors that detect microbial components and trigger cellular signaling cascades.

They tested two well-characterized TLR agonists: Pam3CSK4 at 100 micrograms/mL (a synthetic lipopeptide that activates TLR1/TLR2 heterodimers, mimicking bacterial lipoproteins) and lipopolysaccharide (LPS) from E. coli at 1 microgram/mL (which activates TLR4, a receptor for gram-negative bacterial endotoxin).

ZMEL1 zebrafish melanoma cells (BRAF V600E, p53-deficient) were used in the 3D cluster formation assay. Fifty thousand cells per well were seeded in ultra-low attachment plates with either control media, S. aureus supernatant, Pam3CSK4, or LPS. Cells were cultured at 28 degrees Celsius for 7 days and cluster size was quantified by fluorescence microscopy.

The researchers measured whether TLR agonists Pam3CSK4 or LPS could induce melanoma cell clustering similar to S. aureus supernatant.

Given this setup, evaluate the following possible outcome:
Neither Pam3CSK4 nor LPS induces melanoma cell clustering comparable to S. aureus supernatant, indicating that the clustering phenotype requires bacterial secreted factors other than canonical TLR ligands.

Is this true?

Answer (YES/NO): YES